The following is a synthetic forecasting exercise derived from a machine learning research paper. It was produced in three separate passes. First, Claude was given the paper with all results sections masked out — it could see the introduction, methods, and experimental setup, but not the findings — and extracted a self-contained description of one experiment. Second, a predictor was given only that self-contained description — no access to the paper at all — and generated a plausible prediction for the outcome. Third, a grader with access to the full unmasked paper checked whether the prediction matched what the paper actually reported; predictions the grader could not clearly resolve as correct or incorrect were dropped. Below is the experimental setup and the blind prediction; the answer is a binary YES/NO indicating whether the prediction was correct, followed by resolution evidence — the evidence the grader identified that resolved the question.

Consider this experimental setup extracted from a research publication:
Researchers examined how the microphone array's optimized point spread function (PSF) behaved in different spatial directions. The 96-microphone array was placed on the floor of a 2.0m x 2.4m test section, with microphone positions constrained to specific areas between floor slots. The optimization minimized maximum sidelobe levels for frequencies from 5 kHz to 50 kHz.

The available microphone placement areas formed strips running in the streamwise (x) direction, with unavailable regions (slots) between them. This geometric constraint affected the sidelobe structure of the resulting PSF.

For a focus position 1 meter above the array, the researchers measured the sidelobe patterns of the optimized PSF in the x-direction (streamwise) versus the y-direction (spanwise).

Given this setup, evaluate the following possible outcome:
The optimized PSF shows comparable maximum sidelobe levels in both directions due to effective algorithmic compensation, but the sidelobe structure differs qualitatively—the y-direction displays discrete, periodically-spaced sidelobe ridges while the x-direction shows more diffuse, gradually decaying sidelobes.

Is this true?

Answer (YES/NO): NO